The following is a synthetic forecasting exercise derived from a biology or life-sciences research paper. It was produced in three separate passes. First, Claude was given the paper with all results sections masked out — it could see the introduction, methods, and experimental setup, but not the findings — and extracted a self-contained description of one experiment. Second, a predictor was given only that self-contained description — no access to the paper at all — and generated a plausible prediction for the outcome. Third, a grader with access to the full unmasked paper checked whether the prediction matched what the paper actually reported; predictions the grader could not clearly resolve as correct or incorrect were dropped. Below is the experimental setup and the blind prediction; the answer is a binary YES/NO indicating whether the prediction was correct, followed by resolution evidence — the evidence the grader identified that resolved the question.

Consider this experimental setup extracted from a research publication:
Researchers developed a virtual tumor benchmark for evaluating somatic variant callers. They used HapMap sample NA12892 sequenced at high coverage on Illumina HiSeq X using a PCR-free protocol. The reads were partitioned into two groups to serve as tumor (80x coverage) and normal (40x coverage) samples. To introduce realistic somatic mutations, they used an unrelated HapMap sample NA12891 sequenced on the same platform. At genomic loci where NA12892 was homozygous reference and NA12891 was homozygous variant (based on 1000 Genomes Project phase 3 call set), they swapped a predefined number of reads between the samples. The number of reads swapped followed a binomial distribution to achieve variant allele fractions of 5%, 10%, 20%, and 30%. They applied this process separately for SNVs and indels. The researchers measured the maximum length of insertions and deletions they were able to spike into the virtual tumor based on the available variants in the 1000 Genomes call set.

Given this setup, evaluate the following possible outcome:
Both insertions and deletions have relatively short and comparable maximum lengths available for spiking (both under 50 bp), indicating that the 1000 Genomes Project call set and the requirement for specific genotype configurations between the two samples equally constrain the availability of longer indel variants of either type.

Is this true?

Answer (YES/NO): NO